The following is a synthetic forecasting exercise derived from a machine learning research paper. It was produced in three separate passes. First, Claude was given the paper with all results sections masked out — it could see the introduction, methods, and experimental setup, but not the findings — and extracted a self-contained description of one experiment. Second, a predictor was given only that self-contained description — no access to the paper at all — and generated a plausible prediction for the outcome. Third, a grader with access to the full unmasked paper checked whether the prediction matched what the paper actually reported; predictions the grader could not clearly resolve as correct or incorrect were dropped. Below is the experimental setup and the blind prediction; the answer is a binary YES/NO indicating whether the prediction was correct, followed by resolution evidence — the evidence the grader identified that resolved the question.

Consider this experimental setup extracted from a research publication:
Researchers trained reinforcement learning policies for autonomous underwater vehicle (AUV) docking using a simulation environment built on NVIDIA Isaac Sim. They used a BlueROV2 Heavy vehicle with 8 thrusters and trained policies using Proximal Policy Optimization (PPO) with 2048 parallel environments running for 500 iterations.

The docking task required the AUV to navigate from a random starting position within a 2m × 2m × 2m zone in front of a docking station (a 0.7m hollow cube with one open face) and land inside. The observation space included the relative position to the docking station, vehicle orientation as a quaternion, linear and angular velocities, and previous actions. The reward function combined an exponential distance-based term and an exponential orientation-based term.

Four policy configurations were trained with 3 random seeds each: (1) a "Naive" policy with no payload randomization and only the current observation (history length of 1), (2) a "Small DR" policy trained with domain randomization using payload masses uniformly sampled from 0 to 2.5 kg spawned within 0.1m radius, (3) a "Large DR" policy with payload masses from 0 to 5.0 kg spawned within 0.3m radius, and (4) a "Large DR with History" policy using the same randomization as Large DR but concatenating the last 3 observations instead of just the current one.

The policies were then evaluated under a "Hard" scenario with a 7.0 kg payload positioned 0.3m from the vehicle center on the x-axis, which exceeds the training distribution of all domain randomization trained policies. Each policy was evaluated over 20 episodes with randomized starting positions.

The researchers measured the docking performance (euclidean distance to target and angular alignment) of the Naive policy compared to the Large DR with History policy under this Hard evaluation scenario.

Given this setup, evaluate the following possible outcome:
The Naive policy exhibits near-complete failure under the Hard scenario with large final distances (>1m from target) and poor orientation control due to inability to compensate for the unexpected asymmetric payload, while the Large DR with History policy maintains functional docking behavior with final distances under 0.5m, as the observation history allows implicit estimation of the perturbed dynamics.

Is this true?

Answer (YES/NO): NO